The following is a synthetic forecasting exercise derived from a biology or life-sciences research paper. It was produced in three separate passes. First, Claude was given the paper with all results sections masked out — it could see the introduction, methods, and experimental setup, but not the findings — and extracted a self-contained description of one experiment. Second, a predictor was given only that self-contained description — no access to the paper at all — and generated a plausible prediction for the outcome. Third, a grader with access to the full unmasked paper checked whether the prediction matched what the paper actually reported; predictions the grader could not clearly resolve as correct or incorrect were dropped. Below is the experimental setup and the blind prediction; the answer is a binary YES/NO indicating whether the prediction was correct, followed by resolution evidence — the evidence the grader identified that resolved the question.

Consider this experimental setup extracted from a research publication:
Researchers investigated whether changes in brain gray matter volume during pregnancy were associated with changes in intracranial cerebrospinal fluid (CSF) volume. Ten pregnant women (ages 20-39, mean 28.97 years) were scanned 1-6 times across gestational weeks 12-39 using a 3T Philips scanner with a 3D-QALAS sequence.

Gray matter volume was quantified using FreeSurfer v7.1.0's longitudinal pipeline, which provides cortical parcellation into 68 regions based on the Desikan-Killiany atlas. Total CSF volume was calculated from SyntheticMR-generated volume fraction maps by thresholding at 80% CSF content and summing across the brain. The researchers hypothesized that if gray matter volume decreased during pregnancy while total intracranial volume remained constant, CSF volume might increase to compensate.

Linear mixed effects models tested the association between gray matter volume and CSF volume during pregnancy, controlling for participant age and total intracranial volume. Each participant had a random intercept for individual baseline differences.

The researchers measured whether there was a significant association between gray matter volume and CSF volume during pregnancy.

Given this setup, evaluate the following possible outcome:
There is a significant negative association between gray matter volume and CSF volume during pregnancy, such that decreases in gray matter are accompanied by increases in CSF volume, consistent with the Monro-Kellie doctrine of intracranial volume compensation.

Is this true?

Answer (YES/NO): YES